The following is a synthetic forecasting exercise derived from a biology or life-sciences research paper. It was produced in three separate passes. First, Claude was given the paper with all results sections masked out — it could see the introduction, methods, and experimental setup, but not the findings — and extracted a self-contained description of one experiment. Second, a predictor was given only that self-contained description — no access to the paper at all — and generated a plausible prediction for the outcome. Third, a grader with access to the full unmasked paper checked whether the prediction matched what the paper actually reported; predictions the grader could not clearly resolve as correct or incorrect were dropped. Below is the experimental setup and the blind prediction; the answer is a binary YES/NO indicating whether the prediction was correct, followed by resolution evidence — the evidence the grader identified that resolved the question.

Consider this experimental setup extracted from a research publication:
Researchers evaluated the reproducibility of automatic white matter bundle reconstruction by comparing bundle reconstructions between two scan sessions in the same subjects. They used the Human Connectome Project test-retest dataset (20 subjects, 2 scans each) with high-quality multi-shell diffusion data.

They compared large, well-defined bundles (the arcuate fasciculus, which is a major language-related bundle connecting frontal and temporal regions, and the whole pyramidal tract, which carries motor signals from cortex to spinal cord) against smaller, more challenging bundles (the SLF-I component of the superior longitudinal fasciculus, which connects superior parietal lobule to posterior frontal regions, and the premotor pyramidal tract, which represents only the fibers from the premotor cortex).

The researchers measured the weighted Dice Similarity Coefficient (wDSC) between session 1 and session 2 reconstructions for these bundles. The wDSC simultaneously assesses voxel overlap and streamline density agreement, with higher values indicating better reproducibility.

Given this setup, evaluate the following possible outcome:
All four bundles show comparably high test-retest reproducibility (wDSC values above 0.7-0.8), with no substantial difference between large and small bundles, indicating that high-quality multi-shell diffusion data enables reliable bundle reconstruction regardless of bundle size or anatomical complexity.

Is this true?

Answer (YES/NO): NO